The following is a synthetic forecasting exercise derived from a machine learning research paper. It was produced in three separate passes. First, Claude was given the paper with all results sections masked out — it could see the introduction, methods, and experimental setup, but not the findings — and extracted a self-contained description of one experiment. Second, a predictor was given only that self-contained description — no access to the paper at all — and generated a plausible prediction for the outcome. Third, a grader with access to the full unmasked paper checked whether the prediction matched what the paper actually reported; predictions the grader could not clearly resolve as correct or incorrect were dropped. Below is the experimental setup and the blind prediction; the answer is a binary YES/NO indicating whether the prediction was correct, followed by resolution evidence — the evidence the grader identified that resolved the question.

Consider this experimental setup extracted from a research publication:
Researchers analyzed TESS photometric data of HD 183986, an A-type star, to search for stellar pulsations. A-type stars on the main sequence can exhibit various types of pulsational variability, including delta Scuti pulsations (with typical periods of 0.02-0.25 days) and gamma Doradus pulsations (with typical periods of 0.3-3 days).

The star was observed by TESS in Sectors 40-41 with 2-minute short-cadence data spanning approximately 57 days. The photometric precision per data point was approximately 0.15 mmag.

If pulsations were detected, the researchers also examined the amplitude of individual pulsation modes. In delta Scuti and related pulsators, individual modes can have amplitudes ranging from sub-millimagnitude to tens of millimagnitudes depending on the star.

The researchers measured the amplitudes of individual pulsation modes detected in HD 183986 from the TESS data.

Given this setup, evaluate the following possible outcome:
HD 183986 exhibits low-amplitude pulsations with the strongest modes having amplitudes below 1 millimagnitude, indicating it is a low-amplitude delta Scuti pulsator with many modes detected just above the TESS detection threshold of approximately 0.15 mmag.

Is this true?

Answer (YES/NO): YES